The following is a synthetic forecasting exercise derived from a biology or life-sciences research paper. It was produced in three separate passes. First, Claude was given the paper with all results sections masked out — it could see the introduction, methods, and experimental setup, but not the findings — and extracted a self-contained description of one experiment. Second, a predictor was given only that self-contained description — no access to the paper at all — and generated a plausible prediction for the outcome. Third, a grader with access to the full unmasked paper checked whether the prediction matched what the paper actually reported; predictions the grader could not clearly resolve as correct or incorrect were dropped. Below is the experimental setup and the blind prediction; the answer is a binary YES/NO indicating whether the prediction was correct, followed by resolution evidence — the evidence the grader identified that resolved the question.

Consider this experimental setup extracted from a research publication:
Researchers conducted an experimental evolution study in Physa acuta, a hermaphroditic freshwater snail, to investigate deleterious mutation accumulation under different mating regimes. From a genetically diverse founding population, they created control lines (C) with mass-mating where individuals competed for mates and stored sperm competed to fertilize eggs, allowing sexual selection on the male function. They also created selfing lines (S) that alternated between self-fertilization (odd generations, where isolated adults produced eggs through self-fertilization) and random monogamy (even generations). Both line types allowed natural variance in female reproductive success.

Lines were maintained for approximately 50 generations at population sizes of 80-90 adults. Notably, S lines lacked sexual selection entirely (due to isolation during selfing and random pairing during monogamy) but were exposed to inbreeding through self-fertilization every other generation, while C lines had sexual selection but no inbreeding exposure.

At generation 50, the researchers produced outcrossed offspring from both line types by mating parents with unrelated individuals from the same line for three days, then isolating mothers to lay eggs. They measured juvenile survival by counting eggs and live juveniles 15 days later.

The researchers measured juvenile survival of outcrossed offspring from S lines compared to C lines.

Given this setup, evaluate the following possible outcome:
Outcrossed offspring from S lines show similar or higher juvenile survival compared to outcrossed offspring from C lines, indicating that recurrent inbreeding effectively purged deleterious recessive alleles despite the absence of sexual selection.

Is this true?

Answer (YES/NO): YES